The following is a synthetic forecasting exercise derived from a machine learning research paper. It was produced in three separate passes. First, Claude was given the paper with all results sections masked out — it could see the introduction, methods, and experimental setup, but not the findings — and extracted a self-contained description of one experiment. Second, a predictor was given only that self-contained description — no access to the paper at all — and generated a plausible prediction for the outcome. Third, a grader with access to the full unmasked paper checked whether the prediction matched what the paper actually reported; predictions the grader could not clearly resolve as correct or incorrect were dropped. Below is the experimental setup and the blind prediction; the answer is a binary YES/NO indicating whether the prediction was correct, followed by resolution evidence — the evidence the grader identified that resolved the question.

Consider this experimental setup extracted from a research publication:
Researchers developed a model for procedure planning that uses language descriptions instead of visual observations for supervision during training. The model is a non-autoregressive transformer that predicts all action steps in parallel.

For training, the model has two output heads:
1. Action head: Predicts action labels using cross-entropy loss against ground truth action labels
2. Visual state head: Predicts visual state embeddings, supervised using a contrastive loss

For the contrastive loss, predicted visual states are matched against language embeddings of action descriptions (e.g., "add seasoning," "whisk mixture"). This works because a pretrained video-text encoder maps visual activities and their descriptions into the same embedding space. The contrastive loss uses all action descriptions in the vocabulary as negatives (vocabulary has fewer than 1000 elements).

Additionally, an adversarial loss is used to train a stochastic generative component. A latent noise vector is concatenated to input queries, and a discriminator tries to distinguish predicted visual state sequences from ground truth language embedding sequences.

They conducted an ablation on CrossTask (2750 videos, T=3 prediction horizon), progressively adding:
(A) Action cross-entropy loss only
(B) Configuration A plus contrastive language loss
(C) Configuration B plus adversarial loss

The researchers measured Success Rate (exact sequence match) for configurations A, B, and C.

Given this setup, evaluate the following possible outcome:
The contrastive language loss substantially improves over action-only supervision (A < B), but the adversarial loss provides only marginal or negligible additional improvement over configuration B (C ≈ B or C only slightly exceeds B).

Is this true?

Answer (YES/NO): YES